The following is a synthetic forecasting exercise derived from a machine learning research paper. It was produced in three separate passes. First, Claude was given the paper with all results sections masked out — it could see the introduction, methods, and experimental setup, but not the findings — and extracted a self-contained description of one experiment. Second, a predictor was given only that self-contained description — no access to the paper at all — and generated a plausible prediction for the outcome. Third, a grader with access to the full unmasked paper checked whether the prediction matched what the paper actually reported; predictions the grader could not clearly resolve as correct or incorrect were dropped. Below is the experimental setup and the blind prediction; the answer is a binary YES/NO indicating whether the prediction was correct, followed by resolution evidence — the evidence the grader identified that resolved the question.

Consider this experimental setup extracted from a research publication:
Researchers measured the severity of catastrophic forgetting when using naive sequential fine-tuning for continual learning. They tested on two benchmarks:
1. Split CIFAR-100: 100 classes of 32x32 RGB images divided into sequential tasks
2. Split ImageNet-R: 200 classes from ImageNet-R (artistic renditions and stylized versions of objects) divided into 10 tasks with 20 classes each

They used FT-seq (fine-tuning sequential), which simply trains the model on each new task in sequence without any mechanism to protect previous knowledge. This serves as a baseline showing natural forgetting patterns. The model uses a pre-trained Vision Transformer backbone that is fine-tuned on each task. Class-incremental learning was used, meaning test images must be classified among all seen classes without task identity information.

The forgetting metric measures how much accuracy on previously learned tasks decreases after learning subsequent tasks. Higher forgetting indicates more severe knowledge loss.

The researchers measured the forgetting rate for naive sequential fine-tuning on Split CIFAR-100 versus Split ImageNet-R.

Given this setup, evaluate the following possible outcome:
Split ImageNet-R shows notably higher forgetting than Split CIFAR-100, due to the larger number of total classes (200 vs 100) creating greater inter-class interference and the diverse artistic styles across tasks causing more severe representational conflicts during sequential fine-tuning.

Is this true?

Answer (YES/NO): NO